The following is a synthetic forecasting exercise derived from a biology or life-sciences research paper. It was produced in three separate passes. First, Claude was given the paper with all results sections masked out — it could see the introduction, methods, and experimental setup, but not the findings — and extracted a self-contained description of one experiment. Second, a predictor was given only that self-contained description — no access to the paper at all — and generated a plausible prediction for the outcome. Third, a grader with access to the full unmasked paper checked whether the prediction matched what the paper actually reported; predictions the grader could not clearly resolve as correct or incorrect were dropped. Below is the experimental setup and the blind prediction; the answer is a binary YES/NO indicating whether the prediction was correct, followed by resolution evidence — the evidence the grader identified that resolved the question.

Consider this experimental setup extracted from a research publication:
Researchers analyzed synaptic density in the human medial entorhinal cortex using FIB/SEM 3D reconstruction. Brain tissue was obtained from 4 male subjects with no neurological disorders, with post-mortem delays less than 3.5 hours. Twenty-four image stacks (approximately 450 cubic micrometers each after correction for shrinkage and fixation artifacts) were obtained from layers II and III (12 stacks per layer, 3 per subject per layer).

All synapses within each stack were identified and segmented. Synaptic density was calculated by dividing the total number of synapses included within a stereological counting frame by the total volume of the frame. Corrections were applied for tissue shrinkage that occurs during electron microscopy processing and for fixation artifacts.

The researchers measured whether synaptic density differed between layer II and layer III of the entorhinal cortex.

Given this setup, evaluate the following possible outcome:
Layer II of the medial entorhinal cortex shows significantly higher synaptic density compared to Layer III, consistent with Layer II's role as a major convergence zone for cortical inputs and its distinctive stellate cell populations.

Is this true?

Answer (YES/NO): NO